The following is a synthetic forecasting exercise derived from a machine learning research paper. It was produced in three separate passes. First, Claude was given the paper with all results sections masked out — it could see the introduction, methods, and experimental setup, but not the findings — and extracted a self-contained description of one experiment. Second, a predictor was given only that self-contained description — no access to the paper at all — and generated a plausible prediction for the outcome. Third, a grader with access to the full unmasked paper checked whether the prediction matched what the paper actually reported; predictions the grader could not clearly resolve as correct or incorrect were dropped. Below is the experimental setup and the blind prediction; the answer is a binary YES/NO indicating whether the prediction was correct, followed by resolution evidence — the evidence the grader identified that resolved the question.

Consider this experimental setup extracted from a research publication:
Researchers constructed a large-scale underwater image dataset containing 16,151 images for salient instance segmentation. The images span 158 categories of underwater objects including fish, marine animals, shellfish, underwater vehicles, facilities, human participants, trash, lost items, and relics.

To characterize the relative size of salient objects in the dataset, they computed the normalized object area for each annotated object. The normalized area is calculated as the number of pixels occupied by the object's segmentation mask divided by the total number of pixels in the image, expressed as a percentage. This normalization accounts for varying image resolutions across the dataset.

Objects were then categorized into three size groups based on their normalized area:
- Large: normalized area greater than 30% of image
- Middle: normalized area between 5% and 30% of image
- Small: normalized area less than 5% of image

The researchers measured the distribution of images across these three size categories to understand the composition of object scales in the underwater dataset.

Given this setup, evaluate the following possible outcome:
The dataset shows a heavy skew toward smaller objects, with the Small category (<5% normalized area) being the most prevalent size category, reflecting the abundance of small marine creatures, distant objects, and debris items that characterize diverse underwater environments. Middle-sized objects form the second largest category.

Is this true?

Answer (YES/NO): NO